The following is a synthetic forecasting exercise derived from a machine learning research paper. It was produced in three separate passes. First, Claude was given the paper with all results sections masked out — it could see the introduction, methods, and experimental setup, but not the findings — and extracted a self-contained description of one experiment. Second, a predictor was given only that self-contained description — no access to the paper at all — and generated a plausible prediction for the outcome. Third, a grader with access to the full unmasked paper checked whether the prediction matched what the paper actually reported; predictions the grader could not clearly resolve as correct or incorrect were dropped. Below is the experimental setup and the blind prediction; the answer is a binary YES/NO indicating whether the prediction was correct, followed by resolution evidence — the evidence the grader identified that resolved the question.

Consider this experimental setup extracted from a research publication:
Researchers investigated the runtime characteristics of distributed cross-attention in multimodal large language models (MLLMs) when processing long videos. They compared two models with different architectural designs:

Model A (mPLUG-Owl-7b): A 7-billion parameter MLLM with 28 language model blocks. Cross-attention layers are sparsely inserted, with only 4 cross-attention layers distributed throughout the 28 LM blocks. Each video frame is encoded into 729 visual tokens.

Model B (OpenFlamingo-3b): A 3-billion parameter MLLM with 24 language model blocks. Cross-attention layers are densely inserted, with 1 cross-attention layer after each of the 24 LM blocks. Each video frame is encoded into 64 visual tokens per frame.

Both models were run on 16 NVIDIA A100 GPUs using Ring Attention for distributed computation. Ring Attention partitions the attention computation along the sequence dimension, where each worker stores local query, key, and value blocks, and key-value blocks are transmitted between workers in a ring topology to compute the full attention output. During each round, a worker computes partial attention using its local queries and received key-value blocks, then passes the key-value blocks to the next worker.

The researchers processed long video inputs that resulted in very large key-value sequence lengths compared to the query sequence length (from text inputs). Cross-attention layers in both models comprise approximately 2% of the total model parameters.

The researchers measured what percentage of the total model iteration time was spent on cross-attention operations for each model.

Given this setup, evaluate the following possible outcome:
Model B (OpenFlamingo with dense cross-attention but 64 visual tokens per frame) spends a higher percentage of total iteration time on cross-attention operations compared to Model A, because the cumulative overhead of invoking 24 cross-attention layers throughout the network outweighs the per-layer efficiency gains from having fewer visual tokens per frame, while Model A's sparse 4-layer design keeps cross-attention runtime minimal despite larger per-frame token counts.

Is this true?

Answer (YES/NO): YES